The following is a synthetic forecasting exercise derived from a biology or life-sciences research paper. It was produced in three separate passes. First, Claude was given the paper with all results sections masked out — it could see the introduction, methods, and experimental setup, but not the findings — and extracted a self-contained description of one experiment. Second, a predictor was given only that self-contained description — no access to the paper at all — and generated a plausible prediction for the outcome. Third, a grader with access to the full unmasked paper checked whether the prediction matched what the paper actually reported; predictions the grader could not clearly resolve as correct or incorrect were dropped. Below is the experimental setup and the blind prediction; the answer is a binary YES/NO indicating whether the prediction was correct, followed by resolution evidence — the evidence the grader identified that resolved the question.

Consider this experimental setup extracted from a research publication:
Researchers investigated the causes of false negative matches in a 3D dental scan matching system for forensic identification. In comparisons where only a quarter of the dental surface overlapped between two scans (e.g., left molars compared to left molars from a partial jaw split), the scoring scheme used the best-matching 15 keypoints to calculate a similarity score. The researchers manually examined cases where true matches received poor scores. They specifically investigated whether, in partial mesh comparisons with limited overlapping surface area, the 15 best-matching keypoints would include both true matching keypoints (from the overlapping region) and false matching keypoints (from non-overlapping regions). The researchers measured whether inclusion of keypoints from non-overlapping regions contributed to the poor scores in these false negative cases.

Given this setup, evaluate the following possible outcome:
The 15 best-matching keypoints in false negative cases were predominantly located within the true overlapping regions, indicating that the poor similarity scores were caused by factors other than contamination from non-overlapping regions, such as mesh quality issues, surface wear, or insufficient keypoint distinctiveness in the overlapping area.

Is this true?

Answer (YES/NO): NO